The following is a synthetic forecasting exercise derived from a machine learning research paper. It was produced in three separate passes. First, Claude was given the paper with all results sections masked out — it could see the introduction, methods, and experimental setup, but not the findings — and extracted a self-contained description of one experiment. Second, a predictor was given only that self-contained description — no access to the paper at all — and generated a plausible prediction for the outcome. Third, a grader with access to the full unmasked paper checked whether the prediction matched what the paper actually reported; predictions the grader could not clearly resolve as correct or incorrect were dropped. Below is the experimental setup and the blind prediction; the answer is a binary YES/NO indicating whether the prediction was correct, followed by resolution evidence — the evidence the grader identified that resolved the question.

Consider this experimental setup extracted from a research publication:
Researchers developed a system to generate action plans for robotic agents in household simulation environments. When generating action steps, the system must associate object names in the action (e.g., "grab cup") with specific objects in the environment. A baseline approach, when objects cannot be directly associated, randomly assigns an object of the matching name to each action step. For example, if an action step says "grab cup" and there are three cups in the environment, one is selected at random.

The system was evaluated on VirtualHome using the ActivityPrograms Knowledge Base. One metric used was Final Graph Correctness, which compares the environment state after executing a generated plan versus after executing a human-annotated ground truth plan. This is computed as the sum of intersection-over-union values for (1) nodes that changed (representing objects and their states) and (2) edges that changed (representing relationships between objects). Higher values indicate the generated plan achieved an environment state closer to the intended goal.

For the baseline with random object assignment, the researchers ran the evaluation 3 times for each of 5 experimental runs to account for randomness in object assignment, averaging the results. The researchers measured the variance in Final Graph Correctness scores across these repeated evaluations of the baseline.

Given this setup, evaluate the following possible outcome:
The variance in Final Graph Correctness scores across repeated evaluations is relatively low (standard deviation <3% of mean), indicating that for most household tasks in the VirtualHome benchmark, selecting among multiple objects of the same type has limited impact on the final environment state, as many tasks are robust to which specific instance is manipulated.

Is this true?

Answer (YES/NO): NO